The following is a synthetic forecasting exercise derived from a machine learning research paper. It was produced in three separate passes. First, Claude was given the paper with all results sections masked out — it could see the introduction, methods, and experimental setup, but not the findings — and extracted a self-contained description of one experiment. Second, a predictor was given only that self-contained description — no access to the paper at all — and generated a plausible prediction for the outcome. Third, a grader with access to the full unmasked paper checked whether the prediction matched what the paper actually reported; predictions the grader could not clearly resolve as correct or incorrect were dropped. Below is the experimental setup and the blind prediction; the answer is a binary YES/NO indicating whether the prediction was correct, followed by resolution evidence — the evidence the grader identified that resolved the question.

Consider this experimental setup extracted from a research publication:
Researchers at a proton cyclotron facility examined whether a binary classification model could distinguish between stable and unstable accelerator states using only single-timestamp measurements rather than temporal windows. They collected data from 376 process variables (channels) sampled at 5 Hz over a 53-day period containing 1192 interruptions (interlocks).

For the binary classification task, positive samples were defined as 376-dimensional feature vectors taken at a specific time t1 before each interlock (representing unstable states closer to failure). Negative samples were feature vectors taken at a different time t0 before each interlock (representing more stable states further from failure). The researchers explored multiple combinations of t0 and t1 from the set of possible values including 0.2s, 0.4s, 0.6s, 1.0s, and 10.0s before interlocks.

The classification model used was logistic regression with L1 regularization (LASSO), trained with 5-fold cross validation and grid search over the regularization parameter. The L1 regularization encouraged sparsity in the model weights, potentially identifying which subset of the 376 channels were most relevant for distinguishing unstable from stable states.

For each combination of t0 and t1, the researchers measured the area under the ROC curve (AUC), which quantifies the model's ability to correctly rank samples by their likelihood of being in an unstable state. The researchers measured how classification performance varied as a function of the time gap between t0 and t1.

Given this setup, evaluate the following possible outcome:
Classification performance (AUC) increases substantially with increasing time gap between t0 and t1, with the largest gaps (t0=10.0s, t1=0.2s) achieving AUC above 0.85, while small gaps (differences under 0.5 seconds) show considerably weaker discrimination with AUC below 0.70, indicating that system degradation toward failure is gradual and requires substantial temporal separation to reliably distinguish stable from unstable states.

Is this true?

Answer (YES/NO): NO